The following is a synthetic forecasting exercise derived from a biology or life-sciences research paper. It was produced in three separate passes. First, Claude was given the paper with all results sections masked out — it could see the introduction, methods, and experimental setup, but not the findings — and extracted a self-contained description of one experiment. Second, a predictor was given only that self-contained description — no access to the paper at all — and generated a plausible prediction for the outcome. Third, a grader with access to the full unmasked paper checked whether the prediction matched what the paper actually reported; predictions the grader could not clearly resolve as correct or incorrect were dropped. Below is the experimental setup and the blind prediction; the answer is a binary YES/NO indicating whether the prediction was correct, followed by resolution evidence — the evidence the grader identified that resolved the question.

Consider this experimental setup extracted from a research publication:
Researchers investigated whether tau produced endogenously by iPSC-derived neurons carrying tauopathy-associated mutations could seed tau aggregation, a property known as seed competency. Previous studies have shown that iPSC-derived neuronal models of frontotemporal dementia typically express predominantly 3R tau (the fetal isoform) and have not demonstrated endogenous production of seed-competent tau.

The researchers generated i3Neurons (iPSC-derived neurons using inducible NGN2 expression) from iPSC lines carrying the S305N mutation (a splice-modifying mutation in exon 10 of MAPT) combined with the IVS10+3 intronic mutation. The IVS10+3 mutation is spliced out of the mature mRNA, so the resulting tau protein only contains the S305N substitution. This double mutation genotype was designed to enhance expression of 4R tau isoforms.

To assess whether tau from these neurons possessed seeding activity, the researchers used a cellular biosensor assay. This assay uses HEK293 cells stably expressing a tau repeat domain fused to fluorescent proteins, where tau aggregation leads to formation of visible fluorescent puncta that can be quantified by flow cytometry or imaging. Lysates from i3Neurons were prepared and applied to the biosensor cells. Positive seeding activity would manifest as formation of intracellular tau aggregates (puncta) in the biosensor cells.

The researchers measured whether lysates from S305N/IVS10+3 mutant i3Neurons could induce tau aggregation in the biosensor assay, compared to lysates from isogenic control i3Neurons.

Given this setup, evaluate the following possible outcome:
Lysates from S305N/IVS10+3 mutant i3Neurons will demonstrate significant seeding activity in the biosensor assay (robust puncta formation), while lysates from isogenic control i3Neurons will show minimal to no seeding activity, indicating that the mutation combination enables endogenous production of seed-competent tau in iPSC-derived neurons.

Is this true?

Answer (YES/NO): YES